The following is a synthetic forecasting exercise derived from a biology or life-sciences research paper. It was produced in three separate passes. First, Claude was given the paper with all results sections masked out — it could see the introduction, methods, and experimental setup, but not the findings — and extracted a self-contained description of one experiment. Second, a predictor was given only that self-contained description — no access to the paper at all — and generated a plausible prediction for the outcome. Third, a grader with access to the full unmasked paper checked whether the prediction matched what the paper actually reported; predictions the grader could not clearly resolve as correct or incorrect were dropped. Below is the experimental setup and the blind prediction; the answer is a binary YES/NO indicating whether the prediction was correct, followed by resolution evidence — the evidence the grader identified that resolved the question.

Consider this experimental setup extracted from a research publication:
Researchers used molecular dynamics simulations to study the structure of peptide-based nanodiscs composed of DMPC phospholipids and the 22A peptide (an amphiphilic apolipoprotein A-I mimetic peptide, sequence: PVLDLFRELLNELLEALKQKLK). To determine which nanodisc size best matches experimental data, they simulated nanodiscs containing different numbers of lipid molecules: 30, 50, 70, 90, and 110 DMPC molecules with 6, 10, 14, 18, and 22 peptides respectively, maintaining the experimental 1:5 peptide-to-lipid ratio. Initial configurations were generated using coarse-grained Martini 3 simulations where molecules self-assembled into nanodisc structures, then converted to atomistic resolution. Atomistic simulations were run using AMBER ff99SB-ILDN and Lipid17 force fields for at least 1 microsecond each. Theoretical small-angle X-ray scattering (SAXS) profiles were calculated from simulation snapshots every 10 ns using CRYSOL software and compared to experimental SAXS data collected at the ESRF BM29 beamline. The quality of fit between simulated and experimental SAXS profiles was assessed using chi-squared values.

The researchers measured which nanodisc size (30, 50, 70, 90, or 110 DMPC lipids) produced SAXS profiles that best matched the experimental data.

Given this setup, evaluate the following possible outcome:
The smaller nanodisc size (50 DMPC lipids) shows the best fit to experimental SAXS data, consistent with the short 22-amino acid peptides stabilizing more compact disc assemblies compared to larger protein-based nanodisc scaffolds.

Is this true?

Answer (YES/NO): NO